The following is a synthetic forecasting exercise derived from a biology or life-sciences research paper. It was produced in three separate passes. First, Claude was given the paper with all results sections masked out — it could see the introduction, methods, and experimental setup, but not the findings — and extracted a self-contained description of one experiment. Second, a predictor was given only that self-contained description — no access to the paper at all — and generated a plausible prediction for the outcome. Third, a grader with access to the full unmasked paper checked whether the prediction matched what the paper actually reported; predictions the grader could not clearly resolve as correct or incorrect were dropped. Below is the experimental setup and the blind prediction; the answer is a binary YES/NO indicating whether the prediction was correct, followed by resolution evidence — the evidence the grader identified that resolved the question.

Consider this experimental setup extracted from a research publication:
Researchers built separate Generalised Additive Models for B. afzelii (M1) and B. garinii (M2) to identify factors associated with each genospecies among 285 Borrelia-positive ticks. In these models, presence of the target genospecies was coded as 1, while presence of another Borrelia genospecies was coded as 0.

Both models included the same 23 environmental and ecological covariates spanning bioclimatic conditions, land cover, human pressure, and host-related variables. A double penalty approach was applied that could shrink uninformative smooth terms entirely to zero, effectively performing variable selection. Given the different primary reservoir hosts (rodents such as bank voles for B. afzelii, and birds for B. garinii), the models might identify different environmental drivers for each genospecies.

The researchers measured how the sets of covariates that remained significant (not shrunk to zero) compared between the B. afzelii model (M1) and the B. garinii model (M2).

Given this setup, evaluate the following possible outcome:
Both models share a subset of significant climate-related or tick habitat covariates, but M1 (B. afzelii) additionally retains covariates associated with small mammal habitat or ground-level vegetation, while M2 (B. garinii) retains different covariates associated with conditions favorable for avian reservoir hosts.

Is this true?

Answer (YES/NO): NO